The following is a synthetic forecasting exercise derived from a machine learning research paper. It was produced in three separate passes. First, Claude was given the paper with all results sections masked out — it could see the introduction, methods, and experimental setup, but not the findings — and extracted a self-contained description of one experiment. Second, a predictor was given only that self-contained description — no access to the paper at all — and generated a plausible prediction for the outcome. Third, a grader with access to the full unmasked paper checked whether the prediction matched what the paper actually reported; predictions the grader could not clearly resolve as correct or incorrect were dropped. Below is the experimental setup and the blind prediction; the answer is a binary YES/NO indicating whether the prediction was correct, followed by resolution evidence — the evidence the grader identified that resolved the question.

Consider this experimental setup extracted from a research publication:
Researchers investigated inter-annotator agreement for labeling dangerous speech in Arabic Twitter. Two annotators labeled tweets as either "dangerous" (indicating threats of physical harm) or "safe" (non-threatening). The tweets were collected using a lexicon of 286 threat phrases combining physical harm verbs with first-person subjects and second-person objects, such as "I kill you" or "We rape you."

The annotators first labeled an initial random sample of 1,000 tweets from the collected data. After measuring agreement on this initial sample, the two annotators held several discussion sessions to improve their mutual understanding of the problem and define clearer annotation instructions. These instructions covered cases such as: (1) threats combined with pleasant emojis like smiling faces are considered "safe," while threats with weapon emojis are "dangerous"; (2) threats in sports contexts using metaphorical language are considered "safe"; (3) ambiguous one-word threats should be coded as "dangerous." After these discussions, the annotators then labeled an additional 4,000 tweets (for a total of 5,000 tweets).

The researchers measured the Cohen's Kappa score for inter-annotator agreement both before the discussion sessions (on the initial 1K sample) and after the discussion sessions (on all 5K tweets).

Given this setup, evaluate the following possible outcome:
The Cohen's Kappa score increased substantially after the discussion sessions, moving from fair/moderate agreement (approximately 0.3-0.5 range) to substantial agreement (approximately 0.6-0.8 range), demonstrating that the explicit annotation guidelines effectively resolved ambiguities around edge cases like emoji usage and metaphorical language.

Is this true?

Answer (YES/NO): NO